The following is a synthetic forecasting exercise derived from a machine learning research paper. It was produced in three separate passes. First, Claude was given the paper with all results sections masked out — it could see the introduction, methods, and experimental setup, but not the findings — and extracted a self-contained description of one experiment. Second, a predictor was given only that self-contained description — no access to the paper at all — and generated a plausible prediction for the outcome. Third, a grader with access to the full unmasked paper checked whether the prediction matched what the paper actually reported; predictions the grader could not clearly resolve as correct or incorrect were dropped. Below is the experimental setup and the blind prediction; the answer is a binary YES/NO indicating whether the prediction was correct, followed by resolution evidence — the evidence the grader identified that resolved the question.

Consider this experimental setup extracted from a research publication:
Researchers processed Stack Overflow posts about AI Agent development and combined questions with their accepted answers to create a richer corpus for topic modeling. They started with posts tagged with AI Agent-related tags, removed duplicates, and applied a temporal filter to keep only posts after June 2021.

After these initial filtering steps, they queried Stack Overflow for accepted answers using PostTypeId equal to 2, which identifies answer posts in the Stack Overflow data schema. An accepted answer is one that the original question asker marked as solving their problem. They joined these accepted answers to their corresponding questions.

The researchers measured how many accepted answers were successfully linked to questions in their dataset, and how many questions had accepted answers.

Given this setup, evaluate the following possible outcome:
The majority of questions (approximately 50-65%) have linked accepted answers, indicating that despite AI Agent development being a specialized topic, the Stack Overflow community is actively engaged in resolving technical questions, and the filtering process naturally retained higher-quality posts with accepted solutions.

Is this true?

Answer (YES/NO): NO